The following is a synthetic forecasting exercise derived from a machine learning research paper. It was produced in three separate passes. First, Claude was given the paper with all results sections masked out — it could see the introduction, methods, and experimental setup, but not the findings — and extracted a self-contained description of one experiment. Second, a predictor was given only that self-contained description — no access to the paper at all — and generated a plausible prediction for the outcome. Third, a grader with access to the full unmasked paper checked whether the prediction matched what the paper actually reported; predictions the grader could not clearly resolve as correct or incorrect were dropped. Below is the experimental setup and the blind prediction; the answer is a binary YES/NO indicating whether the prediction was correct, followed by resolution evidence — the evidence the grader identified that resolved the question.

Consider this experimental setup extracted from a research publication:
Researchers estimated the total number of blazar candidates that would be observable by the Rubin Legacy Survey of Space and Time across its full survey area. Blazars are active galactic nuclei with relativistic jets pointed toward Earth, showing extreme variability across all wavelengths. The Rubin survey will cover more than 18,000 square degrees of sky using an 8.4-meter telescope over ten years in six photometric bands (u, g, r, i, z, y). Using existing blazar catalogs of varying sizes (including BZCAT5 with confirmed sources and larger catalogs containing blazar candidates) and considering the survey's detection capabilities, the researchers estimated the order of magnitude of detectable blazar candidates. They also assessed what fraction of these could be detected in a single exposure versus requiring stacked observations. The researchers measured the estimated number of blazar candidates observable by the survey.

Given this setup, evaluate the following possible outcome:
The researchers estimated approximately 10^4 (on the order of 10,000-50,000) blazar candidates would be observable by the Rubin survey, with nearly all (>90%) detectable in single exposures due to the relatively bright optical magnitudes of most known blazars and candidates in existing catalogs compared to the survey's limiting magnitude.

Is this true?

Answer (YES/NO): NO